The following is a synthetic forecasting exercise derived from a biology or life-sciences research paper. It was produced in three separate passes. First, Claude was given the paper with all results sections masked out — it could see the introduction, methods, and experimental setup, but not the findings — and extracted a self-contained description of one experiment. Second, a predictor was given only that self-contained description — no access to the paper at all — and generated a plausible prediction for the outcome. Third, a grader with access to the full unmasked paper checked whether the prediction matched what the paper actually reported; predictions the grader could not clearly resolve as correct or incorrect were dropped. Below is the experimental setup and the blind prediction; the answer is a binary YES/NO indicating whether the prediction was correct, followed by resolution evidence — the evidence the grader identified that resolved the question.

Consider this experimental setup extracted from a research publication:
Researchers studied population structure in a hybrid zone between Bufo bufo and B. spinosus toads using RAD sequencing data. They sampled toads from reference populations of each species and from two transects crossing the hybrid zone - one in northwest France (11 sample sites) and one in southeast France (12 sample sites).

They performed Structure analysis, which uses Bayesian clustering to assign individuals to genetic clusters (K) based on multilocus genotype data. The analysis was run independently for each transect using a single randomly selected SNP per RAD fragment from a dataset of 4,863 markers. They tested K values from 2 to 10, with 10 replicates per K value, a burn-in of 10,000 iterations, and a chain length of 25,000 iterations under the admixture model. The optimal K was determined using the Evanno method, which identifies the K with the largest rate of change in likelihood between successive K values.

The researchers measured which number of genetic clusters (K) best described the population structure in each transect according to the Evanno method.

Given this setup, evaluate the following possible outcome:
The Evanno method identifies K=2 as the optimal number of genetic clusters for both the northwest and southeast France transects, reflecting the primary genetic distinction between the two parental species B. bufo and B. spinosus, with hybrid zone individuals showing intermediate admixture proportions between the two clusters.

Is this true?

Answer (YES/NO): NO